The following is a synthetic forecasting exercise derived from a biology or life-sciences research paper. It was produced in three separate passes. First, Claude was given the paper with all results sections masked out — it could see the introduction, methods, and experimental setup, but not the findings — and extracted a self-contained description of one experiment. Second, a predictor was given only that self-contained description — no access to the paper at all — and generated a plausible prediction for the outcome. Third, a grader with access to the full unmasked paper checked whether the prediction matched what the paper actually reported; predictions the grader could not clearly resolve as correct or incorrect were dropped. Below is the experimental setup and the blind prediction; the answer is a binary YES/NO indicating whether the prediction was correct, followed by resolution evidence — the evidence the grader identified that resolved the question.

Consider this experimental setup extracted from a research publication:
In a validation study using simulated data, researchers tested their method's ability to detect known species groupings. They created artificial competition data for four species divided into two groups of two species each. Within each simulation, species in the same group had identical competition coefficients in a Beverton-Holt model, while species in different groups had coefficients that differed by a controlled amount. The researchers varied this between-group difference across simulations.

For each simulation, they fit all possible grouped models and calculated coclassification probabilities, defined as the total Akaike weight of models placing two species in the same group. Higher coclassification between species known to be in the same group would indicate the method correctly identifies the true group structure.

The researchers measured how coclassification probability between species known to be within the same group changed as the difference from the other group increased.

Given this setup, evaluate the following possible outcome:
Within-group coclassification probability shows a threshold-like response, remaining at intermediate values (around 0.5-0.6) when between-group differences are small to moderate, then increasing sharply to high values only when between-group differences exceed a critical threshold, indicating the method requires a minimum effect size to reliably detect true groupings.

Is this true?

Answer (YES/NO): NO